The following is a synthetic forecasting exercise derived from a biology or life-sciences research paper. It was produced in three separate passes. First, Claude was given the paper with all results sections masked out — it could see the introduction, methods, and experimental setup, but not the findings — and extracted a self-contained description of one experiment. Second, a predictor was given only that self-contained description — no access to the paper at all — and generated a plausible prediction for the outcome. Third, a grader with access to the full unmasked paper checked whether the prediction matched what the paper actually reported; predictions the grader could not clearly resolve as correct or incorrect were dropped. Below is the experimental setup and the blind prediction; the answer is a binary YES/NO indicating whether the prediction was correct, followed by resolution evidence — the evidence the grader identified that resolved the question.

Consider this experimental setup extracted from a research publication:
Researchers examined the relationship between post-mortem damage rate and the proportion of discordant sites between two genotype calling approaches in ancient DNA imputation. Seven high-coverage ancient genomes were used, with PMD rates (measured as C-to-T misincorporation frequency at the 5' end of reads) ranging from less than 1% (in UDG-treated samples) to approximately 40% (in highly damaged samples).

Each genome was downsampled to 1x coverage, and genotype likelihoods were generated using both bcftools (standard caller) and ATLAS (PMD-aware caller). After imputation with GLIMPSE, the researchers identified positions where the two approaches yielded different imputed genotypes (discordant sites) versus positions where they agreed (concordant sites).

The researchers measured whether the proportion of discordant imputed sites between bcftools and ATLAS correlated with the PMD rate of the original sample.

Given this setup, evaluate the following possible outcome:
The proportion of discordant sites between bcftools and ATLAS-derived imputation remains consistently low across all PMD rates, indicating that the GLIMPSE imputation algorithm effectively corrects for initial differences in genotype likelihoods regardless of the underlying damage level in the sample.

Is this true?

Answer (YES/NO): NO